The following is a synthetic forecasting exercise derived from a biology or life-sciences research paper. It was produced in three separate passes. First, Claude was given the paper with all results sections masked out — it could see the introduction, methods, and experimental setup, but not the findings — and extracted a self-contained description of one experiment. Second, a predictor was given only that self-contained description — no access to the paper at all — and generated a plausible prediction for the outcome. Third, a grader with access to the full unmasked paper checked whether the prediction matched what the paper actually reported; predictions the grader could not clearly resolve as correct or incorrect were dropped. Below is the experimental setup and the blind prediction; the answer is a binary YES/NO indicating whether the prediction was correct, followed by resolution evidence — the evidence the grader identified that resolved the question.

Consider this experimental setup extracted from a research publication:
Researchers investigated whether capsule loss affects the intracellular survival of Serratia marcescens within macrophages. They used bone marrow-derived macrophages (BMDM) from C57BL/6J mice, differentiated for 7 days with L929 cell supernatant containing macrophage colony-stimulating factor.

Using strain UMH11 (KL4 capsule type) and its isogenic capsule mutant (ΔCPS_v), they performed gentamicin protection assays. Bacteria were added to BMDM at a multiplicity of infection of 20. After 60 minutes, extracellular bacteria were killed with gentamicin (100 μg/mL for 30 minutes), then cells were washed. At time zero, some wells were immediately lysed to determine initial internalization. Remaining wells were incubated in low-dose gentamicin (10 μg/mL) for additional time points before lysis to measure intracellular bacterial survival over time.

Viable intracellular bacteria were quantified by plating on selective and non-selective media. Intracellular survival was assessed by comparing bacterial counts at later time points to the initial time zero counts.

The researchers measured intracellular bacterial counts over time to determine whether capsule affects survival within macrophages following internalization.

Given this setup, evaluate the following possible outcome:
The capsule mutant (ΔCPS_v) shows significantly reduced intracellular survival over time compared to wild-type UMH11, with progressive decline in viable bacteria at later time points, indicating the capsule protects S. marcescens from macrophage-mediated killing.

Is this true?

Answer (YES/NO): NO